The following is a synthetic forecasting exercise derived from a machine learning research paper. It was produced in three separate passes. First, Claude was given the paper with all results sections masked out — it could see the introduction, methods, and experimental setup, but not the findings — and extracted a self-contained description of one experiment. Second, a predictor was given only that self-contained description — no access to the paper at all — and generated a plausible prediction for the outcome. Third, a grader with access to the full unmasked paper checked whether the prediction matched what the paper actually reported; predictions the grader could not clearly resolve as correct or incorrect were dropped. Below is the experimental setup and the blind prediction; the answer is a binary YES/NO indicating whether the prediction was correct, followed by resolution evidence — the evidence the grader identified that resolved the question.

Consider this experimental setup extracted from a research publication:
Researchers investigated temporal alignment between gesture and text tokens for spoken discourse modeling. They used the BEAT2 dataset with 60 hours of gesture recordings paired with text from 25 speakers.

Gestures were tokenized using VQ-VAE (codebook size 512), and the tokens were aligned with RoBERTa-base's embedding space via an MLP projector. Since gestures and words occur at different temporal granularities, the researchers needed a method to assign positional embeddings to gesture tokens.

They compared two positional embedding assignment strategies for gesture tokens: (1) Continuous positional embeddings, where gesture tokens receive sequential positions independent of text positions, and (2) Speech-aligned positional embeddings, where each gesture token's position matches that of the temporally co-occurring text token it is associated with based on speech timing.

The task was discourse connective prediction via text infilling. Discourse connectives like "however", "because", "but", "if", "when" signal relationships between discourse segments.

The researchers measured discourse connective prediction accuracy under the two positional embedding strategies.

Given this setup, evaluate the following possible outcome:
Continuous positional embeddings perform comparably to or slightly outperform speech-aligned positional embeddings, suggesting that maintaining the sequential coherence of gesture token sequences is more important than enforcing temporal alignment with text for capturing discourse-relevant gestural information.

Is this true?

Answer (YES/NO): NO